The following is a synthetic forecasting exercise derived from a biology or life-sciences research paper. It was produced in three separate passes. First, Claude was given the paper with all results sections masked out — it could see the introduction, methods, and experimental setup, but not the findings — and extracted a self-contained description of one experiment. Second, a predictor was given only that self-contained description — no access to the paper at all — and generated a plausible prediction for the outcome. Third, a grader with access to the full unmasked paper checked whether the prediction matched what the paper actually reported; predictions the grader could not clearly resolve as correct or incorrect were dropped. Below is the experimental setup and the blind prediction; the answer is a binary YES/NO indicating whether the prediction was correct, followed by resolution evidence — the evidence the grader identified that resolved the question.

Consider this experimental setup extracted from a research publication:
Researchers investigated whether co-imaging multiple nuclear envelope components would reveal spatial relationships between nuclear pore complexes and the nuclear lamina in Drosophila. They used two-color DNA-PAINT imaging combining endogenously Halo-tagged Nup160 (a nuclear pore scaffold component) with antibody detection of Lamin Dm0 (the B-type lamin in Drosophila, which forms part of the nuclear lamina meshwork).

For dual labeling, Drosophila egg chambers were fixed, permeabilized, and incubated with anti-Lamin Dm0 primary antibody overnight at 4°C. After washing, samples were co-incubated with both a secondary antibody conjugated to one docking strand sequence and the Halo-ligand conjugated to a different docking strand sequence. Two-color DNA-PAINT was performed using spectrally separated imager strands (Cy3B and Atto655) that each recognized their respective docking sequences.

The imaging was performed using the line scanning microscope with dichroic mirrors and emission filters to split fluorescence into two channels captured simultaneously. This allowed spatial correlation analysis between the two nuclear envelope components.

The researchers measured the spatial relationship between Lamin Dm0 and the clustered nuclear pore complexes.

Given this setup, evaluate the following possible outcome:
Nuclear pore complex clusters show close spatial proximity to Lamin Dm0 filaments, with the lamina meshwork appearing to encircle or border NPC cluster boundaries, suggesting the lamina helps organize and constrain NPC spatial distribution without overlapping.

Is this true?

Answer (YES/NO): NO